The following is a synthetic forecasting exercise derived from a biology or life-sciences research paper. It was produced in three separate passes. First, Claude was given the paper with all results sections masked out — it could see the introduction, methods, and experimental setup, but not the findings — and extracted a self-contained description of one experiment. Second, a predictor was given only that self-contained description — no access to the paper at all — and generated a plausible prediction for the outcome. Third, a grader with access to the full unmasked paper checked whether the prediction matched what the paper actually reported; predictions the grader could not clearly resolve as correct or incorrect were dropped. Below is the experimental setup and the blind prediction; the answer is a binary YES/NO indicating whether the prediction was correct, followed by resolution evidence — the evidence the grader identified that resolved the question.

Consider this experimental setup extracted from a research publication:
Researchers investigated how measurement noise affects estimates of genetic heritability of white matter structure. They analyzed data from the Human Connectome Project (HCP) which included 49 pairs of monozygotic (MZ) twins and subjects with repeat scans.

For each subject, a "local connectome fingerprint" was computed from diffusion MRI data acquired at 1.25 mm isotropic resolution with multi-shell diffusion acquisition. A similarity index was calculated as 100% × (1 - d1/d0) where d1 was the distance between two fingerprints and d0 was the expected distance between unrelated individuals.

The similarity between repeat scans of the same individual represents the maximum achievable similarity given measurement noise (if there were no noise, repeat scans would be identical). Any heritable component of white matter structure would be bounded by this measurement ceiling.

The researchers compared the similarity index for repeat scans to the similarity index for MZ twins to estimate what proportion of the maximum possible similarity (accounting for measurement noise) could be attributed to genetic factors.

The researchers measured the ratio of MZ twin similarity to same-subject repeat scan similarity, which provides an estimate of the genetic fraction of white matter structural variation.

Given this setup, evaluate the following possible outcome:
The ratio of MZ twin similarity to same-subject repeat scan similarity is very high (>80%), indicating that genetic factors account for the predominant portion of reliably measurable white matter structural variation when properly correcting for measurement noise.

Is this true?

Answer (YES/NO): NO